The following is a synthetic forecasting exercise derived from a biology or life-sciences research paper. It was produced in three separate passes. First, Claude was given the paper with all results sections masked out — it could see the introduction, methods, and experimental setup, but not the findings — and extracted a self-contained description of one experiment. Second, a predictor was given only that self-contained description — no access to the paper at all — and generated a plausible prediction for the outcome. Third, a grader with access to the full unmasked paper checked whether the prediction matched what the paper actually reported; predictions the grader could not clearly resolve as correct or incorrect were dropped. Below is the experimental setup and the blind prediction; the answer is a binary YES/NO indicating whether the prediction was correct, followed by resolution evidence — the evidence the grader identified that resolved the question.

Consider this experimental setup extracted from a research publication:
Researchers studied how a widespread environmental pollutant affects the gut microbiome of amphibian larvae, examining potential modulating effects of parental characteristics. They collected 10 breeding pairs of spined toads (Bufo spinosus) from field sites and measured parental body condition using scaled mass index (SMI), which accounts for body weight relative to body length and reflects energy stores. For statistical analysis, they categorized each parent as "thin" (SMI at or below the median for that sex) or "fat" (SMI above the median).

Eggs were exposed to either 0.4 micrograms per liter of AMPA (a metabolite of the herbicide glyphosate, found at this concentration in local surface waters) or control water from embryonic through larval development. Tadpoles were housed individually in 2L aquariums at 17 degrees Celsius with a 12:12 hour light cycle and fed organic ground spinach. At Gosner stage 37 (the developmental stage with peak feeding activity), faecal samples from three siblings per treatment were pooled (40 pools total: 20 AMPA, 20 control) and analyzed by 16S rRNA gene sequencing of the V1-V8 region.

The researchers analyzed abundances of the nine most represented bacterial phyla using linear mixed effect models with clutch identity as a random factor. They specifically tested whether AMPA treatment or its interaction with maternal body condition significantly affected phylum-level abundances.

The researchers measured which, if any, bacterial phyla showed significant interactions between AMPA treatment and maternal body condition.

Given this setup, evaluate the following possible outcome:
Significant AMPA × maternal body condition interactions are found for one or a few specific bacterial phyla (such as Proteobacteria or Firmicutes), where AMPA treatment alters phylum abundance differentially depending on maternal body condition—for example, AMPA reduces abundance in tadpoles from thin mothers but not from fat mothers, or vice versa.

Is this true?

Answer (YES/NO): NO